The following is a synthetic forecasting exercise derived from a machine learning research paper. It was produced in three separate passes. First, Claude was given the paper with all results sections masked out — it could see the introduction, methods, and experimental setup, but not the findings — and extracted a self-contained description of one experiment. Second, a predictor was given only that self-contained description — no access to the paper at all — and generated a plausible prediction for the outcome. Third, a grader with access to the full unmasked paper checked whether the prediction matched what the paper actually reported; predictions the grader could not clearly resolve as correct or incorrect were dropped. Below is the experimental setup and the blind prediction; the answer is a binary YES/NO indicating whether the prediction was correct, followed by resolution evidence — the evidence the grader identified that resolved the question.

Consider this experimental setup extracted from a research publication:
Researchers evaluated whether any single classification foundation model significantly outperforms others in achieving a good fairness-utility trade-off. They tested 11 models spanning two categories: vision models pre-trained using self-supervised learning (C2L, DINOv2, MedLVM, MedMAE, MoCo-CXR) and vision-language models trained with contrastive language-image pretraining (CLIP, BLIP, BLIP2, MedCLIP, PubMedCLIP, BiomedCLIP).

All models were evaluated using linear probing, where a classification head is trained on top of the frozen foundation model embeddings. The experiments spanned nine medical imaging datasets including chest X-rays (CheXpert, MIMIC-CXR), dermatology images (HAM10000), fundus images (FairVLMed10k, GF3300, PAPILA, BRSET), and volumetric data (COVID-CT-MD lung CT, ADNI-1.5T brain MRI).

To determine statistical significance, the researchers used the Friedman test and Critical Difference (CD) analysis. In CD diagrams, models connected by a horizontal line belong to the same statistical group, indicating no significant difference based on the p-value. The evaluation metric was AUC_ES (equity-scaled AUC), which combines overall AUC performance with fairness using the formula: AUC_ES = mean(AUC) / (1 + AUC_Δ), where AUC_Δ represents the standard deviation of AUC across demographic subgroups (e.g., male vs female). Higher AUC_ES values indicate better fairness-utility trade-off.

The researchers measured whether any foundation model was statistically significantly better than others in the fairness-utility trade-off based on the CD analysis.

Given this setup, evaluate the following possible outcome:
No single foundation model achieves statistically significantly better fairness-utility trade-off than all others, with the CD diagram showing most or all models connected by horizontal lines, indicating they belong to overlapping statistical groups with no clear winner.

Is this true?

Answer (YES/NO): YES